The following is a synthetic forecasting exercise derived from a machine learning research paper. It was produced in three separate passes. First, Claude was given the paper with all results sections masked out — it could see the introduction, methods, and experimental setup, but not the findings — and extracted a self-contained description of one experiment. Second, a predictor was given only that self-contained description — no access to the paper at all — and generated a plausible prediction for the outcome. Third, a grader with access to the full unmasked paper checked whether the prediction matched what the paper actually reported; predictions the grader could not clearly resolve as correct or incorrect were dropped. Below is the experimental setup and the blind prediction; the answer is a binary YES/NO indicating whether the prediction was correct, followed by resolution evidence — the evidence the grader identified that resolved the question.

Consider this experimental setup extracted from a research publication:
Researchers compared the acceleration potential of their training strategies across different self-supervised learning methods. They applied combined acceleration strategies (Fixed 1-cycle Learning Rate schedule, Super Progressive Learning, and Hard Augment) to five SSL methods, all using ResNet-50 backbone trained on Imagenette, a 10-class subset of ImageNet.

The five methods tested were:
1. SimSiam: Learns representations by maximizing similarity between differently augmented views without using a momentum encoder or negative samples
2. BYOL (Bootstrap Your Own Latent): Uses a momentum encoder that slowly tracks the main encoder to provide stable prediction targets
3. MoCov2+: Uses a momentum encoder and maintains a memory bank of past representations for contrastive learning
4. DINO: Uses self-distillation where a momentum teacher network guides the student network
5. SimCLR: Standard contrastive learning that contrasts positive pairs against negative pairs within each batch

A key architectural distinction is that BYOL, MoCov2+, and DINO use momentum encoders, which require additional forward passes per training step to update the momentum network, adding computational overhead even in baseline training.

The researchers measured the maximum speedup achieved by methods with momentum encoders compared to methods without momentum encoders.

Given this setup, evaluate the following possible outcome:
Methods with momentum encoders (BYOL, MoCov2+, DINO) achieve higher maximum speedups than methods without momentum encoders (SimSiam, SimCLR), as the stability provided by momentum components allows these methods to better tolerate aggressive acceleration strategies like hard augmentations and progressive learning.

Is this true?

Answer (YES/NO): YES